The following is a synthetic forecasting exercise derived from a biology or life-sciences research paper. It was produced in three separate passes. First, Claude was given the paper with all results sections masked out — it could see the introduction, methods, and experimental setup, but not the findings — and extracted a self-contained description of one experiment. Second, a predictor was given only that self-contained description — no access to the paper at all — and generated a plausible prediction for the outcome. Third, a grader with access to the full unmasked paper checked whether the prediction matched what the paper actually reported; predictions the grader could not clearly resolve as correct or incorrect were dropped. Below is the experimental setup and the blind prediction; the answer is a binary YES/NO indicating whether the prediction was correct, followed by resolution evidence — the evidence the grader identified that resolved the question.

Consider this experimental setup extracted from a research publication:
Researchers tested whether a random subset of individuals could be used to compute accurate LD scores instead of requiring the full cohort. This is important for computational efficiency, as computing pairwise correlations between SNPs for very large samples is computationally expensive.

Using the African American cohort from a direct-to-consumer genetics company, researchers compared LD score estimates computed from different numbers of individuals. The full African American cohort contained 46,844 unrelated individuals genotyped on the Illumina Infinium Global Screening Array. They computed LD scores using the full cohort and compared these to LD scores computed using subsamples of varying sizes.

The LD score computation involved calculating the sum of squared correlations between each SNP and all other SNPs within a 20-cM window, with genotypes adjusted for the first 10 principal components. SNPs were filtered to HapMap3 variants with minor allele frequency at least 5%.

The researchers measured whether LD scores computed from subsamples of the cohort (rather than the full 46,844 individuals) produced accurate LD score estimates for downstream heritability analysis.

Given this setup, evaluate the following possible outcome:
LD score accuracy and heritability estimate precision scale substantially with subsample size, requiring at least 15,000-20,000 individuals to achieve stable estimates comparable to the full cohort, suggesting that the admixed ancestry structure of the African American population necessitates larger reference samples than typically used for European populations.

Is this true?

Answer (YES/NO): NO